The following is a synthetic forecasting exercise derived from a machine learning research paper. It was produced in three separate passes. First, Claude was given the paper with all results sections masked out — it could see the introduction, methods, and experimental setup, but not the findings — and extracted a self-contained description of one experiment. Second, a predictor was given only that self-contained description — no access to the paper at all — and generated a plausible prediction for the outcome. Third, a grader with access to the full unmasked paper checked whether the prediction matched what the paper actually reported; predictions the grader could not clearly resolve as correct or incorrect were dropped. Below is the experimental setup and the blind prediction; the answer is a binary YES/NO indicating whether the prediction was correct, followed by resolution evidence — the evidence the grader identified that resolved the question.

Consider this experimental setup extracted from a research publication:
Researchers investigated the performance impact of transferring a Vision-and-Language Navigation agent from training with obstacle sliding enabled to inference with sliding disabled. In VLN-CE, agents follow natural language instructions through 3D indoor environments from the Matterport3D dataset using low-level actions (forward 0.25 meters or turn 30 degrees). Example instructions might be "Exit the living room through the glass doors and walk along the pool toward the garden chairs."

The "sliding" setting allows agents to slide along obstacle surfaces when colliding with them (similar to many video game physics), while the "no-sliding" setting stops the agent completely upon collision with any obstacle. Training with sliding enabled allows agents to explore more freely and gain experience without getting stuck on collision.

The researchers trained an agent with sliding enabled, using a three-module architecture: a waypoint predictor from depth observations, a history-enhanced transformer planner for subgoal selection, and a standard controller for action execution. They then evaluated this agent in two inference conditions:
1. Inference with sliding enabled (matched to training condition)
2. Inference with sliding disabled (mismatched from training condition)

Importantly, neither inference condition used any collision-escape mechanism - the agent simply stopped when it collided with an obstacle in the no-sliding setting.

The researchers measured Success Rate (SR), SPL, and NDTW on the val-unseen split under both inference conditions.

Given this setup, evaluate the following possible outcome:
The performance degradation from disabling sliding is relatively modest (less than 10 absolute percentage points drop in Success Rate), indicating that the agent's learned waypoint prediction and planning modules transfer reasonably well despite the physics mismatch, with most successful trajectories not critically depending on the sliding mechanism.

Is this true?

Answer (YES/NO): NO